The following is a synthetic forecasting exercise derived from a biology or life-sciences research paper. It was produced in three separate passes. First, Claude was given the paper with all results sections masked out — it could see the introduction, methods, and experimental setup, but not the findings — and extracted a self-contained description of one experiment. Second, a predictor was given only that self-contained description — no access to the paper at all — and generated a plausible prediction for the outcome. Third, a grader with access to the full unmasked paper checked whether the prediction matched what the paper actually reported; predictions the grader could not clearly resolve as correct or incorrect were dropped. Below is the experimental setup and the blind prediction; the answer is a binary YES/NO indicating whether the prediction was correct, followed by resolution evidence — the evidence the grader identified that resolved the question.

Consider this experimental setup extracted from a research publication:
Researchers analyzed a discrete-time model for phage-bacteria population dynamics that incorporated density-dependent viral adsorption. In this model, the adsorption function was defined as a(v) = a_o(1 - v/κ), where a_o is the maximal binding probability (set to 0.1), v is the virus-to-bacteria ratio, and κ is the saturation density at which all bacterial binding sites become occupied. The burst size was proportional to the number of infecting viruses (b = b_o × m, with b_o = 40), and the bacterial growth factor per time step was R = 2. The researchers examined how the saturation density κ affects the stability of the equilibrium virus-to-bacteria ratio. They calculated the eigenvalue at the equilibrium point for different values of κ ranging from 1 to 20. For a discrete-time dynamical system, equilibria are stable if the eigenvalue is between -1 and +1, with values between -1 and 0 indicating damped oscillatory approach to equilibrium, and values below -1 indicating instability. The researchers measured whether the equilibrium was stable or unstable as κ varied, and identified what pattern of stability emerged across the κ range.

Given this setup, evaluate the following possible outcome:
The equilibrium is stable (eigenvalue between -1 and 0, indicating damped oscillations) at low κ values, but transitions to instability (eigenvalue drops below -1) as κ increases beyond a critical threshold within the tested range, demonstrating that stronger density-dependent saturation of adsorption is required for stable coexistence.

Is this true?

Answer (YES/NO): YES